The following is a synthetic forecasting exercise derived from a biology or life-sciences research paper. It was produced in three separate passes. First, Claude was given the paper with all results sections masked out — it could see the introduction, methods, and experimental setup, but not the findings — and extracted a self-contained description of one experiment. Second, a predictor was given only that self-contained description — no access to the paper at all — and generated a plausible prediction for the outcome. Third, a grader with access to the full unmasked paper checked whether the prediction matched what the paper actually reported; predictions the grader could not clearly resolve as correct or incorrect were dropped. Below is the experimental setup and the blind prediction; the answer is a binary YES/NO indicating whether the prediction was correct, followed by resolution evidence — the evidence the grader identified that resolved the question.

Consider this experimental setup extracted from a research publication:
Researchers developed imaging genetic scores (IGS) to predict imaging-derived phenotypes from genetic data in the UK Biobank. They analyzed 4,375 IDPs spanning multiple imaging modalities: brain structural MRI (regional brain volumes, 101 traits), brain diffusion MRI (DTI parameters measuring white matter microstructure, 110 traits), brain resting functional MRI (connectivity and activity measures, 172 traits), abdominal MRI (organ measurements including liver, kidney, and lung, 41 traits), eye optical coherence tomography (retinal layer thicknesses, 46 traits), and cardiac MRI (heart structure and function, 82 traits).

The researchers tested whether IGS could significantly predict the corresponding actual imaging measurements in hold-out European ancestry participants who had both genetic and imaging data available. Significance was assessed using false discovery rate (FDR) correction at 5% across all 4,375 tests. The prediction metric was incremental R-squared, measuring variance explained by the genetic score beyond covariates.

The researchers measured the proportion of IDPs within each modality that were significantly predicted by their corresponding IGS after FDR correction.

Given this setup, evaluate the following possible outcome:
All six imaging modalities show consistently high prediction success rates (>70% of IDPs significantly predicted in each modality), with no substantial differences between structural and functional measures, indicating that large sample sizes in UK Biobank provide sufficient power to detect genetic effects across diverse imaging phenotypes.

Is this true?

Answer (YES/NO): NO